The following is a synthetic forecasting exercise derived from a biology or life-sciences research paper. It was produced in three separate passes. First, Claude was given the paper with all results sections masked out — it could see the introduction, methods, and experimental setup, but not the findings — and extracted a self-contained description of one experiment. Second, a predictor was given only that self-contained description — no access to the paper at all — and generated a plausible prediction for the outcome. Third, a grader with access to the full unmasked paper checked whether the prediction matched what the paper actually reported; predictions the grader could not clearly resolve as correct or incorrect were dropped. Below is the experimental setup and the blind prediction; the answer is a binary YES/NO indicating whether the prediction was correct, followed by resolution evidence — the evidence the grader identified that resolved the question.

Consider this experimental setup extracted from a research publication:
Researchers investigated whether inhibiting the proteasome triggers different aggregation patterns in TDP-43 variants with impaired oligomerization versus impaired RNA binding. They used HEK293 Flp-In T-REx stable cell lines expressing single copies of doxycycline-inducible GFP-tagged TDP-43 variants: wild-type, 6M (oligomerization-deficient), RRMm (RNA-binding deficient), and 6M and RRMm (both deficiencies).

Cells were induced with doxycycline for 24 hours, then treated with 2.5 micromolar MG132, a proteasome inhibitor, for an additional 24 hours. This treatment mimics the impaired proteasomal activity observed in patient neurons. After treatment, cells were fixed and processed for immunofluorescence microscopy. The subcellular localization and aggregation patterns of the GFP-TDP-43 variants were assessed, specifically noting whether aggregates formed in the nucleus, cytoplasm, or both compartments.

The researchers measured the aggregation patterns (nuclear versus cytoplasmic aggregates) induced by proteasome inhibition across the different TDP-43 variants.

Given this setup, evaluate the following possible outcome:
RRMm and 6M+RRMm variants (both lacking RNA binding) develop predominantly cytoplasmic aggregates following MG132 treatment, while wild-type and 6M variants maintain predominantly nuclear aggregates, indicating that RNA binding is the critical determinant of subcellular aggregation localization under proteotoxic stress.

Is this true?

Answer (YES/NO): NO